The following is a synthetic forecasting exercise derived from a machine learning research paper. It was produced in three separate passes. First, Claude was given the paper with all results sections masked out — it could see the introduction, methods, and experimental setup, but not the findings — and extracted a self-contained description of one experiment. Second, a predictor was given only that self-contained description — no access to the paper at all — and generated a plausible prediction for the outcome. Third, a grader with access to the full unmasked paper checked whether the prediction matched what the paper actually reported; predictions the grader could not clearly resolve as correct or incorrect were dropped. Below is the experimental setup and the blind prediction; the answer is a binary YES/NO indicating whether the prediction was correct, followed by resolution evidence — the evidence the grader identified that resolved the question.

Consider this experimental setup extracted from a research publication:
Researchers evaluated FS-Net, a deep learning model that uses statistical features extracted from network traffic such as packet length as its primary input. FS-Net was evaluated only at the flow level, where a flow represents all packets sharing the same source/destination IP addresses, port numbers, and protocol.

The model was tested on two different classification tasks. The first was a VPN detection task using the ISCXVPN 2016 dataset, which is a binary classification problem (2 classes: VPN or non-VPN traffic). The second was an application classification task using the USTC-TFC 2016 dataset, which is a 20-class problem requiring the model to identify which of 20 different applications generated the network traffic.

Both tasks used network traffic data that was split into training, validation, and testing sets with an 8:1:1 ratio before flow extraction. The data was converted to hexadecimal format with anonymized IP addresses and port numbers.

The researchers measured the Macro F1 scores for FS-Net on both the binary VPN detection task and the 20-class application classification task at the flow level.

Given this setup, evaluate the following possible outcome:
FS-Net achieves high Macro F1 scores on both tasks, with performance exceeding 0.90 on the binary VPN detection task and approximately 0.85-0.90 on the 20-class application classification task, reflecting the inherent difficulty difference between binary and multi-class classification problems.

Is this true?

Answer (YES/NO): NO